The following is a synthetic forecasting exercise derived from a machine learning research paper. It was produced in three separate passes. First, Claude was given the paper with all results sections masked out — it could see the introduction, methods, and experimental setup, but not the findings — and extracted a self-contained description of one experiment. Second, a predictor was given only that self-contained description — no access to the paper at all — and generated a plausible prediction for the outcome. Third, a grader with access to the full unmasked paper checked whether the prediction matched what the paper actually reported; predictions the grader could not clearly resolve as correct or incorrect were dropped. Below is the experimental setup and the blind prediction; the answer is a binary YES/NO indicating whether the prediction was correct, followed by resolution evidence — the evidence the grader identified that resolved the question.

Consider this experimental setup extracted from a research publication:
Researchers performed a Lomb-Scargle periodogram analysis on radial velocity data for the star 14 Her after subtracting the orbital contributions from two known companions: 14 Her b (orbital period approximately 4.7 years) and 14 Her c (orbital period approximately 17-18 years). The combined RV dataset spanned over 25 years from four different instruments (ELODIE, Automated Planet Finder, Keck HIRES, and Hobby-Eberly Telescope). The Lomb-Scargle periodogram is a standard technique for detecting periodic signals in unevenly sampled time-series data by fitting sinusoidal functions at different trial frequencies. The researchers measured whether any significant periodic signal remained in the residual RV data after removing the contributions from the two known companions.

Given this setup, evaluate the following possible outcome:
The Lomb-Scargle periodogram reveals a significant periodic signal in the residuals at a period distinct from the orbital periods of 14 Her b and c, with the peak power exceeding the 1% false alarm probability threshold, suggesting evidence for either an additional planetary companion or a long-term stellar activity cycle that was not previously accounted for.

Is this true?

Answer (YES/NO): YES